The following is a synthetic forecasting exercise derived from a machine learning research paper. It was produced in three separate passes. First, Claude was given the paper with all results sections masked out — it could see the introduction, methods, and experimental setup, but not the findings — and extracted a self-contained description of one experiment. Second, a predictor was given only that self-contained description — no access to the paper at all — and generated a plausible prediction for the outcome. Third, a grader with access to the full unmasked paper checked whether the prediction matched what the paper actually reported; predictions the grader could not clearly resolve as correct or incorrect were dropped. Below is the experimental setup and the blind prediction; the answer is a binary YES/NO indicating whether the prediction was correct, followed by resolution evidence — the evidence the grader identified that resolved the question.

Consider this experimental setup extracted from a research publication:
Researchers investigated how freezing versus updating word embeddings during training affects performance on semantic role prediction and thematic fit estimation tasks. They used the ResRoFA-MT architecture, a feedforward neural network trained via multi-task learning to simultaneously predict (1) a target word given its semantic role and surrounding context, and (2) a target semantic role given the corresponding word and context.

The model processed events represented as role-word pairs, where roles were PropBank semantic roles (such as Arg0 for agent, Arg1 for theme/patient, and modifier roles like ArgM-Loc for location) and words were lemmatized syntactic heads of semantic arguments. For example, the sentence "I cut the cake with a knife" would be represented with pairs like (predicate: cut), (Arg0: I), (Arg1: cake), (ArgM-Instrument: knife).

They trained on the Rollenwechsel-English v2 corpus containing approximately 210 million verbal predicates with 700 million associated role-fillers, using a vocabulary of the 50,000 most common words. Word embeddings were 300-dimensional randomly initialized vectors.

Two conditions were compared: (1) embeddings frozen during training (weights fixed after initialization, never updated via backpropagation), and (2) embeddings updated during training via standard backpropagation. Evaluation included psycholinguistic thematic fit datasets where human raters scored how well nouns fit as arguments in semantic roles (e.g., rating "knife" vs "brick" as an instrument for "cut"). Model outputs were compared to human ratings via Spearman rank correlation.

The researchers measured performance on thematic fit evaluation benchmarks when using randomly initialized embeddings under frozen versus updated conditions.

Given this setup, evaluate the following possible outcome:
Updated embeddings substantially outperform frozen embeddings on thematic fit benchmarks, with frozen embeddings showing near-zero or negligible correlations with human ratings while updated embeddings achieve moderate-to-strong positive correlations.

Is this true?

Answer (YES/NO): NO